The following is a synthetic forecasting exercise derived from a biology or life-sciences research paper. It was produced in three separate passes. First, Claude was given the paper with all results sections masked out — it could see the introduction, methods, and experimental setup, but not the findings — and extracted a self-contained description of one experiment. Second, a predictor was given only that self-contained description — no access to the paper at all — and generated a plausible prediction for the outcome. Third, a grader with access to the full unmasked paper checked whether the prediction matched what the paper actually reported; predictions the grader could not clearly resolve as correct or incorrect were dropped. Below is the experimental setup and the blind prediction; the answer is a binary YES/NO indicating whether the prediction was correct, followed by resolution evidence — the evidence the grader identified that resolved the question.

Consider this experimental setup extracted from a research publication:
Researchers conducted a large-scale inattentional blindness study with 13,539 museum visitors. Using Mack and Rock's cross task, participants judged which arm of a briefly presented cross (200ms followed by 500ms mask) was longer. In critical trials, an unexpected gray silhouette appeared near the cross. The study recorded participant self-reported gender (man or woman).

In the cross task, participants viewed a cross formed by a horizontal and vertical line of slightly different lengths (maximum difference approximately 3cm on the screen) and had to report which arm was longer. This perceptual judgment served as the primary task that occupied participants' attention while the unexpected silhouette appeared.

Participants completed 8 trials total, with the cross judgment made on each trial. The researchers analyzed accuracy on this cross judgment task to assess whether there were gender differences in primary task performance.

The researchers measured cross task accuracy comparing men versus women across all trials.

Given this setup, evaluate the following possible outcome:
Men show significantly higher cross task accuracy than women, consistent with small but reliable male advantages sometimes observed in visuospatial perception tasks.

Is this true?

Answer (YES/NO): NO